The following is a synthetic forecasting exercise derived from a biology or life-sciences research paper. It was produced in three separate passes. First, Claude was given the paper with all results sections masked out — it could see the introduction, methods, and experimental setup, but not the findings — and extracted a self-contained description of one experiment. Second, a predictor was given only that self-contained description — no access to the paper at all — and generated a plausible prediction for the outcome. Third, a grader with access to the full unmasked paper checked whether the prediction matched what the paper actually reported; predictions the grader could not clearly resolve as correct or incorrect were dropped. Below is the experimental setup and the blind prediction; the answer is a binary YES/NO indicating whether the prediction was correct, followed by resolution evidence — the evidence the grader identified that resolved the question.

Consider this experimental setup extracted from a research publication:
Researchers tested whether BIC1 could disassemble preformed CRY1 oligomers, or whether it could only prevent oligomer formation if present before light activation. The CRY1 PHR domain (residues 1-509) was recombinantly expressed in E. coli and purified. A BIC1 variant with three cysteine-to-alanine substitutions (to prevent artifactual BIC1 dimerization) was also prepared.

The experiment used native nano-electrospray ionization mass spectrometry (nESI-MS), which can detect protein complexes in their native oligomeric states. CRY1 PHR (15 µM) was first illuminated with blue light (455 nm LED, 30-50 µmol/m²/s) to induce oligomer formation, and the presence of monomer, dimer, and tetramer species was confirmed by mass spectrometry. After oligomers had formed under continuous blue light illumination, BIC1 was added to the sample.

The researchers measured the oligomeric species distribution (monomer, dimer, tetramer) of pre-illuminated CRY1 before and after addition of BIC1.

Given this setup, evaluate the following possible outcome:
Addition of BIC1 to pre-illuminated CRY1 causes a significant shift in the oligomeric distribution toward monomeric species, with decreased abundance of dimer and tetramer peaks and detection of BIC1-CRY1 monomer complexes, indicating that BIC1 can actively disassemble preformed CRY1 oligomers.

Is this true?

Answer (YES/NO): YES